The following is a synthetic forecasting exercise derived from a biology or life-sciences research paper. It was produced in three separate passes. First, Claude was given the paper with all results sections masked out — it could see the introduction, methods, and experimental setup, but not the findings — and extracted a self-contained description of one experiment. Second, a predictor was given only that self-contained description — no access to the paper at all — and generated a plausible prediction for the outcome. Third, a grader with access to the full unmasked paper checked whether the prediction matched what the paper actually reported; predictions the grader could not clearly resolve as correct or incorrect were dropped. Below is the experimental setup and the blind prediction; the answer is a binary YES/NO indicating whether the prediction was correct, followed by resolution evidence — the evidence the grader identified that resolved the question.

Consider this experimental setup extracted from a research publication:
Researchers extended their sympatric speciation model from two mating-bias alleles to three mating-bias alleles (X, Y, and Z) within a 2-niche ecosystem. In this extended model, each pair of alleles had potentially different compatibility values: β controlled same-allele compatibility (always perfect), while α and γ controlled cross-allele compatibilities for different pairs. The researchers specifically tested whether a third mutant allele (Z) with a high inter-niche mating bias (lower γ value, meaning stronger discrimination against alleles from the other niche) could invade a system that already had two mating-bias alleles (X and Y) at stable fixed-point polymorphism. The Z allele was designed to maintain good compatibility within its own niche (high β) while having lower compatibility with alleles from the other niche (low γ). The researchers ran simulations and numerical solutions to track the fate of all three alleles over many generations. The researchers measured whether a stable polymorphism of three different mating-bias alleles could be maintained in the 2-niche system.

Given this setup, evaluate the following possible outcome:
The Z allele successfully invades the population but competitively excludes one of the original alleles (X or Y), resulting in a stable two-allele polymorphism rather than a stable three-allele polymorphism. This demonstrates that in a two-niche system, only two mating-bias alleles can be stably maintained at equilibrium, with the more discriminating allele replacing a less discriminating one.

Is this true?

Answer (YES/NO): YES